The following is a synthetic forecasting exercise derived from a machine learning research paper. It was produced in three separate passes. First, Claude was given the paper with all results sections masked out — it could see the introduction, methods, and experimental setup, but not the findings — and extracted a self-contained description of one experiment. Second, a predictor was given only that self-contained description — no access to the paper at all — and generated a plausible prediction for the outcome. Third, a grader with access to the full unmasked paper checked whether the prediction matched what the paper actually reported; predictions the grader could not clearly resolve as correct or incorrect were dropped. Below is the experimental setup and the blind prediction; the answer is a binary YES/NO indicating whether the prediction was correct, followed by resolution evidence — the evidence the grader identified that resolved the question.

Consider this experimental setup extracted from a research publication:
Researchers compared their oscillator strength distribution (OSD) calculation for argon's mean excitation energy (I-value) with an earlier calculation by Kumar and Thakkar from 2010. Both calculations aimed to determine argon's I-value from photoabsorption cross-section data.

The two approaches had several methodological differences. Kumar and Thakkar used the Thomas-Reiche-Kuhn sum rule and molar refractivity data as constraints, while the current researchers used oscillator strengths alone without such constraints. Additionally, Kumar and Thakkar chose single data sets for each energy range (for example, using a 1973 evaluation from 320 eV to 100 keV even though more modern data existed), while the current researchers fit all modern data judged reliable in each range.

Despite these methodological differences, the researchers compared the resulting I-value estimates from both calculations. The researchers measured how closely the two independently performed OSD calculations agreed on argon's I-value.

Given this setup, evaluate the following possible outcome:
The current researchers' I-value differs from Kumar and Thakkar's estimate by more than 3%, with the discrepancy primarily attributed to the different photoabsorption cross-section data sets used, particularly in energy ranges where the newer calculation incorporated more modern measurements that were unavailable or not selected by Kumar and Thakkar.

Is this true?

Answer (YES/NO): NO